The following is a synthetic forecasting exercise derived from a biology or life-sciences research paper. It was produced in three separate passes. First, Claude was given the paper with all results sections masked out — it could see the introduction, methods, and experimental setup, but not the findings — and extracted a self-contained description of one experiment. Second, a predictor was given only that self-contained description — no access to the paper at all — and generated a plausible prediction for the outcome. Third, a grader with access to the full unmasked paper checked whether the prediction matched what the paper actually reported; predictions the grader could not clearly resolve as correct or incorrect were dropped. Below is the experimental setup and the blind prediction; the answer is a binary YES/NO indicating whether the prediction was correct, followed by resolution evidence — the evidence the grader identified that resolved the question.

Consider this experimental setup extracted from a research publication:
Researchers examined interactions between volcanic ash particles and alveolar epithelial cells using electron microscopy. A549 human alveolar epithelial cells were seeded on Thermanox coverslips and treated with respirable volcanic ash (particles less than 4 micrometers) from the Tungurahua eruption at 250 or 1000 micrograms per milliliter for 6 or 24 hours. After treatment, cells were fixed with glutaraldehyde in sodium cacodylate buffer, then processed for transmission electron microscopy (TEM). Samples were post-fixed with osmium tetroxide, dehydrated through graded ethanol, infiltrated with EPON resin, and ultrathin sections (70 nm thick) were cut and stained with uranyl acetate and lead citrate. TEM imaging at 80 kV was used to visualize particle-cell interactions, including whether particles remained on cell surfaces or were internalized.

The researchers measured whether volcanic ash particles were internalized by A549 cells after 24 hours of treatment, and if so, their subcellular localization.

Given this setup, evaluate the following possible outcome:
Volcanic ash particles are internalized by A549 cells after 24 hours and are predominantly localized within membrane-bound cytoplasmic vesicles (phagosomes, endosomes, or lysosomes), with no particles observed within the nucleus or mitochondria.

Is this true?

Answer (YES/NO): YES